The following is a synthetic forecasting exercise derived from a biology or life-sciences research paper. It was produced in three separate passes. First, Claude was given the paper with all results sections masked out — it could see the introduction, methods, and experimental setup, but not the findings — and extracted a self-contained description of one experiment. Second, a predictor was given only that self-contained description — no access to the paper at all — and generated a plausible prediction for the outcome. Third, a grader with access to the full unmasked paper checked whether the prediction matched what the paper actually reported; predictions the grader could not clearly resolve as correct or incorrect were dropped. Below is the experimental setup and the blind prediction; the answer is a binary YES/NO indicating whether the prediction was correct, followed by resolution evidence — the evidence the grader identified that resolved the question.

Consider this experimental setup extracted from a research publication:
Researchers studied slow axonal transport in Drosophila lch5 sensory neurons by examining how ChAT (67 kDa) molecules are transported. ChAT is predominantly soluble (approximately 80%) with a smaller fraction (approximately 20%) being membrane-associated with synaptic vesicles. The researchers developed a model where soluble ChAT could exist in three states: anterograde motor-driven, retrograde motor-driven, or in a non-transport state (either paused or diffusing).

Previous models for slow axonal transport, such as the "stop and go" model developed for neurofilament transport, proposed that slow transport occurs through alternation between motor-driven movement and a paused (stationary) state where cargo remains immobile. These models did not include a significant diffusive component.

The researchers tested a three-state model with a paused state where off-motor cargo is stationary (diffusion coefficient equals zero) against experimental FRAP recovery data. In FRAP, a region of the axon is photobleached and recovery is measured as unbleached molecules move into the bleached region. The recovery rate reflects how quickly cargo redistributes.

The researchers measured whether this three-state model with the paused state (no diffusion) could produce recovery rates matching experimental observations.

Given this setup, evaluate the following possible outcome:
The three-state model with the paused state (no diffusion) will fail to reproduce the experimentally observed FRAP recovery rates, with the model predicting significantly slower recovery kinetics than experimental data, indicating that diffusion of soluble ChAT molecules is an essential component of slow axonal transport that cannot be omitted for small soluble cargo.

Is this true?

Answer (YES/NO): YES